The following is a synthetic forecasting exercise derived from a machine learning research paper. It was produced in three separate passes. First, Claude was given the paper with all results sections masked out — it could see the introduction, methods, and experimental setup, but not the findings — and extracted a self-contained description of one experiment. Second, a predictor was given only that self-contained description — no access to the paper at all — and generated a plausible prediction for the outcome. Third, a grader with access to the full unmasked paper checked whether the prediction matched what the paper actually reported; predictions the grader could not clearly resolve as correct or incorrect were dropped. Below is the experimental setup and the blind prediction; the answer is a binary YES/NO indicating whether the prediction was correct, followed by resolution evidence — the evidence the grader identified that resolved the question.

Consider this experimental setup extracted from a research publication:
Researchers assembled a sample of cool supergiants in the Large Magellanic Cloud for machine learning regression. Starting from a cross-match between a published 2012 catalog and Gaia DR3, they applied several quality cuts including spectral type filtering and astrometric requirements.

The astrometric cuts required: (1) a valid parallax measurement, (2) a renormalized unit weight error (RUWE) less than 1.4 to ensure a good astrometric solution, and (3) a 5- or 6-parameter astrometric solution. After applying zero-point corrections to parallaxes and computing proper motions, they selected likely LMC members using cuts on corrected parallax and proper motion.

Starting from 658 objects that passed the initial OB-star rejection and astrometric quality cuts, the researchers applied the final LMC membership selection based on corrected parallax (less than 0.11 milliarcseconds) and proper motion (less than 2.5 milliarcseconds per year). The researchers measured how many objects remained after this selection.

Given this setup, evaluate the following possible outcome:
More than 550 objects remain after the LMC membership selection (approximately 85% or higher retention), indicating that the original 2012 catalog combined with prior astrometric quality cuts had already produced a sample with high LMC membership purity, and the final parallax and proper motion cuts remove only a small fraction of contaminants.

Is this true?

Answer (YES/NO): YES